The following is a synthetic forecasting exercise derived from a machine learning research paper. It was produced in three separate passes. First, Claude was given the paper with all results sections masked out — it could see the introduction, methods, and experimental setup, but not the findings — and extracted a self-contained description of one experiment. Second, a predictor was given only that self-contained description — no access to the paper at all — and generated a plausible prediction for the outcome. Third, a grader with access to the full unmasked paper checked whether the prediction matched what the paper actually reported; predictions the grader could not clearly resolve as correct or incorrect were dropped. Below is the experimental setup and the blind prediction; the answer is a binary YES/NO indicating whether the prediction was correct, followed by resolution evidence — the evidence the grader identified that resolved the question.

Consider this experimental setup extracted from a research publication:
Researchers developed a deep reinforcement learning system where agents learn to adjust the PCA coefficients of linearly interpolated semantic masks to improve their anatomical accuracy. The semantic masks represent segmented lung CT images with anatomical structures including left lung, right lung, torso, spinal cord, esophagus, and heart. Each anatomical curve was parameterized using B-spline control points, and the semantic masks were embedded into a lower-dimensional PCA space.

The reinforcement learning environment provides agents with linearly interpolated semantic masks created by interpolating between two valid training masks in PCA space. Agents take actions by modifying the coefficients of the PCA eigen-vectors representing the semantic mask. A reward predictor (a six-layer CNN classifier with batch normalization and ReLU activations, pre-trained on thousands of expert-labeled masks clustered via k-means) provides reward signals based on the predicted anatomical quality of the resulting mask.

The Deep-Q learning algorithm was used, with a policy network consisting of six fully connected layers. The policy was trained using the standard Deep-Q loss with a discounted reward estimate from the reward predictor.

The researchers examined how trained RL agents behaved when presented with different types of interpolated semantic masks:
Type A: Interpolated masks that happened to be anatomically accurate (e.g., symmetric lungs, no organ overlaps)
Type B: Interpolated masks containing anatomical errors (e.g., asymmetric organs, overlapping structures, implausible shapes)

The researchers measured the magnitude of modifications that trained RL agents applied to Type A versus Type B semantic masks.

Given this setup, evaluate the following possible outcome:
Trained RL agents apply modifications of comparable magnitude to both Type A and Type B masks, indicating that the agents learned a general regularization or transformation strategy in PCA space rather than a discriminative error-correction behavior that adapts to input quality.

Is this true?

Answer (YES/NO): NO